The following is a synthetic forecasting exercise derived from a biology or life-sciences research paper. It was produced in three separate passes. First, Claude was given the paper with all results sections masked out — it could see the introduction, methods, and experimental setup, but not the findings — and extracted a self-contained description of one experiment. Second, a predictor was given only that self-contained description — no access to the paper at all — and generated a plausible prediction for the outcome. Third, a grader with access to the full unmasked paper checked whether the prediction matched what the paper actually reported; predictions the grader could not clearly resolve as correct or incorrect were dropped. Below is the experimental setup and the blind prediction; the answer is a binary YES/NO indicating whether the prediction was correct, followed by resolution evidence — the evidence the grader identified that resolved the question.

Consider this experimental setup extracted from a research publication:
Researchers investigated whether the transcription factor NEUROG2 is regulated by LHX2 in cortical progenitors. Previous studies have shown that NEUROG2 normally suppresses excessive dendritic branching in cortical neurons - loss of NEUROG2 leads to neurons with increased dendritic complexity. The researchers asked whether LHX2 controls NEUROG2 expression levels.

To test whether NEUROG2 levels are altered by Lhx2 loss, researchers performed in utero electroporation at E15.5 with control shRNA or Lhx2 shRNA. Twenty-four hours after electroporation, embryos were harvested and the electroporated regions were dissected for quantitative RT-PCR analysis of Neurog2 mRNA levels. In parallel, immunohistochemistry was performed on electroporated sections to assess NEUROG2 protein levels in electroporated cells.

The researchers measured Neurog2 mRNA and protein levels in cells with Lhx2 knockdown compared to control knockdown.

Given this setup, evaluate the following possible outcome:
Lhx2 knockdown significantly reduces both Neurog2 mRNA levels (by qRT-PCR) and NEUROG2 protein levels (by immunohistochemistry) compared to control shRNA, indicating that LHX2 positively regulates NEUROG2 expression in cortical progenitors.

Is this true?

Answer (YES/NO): NO